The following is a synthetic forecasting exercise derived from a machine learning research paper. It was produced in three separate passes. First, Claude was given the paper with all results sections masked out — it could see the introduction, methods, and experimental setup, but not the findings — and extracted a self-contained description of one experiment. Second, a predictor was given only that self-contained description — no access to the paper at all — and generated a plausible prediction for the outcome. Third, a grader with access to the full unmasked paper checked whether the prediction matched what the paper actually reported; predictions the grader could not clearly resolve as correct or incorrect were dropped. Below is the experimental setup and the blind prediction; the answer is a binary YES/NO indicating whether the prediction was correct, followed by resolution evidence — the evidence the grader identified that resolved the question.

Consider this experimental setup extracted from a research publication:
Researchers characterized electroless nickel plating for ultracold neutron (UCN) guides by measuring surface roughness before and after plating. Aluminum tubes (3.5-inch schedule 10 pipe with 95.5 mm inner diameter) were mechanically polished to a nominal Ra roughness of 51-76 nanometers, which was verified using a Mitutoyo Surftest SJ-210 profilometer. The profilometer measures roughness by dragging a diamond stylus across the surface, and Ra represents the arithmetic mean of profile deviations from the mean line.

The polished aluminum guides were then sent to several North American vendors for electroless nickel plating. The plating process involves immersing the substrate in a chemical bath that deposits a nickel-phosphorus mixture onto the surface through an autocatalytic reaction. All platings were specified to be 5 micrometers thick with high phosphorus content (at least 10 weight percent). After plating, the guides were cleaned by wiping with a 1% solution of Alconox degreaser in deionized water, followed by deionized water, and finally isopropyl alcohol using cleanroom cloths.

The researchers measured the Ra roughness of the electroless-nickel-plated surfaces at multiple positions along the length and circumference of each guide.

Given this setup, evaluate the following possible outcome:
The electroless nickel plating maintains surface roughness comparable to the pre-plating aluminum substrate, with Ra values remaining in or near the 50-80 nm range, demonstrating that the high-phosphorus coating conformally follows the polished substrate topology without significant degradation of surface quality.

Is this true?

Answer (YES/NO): NO